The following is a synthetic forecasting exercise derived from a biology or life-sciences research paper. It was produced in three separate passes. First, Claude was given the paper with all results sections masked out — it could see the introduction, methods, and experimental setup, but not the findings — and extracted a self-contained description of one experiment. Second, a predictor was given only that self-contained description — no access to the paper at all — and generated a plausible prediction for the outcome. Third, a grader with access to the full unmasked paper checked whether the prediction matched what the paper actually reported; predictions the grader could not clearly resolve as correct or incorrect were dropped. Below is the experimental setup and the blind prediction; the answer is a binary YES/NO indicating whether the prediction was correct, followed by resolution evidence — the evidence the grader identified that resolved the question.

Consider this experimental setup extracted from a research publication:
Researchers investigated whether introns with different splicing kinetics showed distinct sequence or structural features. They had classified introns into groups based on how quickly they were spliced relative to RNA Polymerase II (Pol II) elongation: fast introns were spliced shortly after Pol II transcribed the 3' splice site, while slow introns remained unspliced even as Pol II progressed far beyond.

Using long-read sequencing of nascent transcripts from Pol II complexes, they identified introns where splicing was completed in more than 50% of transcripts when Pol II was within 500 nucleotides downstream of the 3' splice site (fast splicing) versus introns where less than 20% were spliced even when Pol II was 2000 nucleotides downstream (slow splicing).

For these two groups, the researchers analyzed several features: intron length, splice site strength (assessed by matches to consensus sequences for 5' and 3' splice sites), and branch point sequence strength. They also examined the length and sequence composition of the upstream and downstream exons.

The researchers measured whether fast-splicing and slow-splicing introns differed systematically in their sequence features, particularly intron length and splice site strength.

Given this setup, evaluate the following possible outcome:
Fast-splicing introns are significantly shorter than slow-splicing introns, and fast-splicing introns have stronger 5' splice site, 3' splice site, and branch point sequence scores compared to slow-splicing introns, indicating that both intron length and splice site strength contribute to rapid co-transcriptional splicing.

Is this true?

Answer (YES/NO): NO